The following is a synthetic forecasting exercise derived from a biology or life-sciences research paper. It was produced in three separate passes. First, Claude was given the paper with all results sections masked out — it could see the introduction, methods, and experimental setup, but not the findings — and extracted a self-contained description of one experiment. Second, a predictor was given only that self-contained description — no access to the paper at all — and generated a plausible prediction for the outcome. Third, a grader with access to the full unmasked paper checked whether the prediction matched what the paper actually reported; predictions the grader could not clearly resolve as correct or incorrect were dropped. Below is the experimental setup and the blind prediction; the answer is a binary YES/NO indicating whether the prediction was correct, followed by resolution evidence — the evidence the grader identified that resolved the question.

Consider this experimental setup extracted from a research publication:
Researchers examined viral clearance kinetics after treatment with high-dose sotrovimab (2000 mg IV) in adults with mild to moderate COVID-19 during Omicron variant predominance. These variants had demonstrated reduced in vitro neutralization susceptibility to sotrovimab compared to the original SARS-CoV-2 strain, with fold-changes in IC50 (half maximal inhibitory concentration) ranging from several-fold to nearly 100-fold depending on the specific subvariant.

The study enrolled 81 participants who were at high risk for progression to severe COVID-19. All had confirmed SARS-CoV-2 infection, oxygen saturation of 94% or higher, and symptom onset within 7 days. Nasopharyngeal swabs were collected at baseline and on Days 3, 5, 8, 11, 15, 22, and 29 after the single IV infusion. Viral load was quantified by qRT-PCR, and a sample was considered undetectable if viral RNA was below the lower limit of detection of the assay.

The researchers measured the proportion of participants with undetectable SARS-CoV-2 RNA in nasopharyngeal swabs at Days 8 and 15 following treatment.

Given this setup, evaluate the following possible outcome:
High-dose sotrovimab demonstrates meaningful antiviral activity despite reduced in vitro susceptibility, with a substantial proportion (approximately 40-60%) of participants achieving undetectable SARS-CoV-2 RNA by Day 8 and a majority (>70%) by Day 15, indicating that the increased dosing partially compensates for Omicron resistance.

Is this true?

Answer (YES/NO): YES